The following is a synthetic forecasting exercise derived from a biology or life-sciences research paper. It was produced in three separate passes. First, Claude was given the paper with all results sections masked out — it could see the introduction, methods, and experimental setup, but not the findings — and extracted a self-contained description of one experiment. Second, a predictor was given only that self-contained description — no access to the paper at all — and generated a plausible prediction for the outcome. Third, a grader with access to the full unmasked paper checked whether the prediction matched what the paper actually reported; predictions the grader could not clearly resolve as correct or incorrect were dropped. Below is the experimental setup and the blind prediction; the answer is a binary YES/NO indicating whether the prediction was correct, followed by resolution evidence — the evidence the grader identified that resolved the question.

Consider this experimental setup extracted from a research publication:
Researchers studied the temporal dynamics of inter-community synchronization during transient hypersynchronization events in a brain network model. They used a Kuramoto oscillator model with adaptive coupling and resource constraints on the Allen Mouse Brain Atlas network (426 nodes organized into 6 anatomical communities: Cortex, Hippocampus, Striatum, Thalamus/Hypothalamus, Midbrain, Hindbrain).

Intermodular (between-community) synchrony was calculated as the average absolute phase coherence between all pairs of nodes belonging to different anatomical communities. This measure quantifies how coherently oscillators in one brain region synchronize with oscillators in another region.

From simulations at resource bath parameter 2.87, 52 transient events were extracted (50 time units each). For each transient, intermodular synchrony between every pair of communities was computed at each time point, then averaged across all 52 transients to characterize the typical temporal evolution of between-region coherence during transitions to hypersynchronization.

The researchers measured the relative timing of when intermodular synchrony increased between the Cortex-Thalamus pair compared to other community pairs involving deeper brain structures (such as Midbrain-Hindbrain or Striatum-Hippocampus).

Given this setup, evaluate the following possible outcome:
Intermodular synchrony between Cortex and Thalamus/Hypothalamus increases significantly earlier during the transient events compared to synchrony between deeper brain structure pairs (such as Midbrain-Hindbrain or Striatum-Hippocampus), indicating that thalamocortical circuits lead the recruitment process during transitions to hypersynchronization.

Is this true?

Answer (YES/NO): YES